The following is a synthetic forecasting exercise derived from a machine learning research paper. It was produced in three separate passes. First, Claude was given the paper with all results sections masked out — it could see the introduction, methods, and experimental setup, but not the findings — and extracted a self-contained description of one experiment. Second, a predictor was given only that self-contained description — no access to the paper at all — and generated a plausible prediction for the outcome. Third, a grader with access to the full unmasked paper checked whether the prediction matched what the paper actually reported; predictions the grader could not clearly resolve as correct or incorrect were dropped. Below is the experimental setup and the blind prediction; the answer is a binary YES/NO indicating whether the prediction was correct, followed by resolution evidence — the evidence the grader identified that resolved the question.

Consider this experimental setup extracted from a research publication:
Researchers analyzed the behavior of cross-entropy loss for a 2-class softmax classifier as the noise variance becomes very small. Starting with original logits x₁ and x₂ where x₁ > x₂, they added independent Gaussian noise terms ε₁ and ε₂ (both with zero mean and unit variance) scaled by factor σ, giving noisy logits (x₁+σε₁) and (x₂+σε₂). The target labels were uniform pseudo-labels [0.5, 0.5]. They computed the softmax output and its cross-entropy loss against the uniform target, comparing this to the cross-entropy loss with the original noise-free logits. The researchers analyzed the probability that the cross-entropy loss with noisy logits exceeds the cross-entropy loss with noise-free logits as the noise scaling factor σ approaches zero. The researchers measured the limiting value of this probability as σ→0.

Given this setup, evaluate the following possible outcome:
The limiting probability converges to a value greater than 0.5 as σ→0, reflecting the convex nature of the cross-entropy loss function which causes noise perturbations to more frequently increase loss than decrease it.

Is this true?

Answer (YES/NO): NO